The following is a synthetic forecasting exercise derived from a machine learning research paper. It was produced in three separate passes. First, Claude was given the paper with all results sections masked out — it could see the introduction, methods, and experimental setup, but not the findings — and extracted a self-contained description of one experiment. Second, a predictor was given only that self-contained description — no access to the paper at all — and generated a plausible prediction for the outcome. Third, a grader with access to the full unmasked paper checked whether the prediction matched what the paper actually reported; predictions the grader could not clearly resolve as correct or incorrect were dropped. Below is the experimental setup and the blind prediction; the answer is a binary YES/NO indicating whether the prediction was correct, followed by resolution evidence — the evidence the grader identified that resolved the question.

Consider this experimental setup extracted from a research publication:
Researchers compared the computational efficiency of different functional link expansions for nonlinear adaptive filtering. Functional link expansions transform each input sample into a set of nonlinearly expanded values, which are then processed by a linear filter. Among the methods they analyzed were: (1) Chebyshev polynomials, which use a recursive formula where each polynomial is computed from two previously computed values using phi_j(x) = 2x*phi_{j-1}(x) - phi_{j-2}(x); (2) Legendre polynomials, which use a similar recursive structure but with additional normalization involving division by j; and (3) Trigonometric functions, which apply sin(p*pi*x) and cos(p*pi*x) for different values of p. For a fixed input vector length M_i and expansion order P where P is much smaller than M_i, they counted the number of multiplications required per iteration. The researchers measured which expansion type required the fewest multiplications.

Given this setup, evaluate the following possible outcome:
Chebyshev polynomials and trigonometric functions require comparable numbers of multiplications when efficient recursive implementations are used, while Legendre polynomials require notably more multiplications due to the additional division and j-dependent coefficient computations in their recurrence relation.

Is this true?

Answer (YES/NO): NO